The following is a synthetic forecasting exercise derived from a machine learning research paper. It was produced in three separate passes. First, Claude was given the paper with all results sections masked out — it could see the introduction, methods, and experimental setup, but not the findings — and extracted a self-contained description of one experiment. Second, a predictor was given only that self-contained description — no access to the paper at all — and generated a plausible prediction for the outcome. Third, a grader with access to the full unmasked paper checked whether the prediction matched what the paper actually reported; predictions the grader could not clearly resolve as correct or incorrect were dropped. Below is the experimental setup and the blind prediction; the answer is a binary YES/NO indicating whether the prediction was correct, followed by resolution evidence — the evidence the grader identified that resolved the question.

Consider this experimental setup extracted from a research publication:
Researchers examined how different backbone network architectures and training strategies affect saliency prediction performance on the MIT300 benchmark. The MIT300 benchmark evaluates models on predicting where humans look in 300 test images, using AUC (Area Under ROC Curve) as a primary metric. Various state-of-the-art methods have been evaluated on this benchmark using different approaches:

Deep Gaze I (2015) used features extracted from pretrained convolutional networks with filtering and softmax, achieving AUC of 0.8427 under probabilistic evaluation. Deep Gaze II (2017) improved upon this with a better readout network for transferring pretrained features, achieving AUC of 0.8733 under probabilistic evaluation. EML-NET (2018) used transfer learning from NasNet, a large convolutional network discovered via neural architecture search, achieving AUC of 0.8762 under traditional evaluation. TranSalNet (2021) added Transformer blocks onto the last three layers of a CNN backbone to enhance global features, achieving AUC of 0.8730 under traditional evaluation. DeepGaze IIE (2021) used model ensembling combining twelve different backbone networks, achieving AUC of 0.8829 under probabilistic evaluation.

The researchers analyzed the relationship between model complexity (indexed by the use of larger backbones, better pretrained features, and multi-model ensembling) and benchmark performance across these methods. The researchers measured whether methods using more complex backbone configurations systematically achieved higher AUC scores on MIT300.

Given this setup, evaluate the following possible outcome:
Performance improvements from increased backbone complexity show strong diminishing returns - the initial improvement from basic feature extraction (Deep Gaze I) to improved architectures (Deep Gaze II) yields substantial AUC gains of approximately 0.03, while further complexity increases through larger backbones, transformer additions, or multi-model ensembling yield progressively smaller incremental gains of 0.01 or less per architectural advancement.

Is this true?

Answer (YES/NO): YES